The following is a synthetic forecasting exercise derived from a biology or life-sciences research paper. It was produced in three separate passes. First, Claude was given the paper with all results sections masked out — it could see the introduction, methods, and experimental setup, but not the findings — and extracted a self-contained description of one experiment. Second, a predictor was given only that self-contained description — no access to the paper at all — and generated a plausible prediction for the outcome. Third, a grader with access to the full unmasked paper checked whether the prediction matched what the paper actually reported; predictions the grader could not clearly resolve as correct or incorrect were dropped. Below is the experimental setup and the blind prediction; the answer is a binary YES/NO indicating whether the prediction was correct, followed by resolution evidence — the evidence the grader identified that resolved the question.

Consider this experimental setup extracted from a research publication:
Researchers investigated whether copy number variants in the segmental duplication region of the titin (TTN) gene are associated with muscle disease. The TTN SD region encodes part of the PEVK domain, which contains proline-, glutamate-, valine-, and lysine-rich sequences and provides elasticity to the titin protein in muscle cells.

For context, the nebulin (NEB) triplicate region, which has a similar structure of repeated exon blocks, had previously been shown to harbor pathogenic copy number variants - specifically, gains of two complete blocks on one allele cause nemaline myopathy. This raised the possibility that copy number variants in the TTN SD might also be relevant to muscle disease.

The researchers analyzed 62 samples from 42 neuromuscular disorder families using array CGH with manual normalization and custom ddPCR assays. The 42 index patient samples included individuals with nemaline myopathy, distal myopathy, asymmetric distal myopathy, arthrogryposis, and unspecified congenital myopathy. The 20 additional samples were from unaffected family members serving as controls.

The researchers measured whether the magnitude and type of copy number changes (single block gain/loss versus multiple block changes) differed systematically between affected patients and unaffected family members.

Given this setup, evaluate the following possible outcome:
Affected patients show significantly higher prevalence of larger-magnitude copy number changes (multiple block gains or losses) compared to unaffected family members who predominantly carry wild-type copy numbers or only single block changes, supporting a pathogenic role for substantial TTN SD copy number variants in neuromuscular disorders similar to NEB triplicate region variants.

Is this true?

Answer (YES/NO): NO